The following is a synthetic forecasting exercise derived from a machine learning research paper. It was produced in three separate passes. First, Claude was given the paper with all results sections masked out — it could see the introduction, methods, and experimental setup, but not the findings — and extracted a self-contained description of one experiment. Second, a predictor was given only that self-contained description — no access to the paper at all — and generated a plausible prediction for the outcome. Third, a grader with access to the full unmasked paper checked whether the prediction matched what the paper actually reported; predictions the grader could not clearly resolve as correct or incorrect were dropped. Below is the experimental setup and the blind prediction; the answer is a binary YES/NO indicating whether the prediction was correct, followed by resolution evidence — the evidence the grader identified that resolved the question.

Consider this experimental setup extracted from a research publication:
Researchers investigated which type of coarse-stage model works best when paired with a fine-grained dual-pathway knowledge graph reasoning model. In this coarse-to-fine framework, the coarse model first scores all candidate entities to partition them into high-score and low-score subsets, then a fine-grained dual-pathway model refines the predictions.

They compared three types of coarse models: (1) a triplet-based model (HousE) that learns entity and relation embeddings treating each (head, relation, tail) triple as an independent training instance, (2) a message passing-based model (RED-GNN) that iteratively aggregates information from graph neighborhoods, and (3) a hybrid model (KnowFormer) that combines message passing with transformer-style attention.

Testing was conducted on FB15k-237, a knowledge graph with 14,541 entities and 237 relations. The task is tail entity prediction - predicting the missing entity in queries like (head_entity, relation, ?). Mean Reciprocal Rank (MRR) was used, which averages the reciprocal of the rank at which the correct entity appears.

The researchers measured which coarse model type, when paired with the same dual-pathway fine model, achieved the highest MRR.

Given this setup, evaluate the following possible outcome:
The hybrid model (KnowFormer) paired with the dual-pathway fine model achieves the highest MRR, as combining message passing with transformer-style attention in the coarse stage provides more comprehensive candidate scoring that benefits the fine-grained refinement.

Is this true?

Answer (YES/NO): NO